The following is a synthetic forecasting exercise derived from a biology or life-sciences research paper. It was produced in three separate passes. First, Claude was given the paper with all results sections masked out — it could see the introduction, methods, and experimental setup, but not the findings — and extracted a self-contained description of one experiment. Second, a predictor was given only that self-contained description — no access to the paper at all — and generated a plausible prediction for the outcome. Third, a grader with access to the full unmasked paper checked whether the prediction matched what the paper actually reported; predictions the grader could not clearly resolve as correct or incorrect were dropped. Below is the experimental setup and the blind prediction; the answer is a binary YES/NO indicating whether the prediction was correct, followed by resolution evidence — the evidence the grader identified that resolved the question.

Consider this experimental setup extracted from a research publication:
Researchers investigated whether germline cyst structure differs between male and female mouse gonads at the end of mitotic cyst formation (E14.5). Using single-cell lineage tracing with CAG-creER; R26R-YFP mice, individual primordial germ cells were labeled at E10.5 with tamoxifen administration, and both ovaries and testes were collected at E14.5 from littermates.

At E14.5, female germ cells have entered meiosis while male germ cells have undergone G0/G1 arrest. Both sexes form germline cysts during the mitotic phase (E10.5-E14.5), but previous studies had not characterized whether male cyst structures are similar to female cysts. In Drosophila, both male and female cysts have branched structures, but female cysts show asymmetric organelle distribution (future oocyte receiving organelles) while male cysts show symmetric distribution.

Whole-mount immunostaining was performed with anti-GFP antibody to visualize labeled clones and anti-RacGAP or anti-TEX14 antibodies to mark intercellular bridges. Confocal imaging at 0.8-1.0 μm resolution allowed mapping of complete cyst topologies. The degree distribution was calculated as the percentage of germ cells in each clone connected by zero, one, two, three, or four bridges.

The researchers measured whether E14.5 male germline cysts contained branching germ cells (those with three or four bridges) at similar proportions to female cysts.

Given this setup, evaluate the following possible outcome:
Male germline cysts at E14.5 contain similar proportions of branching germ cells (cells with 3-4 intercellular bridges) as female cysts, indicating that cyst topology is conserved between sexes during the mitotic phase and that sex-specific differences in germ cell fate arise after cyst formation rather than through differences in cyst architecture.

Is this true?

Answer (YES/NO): YES